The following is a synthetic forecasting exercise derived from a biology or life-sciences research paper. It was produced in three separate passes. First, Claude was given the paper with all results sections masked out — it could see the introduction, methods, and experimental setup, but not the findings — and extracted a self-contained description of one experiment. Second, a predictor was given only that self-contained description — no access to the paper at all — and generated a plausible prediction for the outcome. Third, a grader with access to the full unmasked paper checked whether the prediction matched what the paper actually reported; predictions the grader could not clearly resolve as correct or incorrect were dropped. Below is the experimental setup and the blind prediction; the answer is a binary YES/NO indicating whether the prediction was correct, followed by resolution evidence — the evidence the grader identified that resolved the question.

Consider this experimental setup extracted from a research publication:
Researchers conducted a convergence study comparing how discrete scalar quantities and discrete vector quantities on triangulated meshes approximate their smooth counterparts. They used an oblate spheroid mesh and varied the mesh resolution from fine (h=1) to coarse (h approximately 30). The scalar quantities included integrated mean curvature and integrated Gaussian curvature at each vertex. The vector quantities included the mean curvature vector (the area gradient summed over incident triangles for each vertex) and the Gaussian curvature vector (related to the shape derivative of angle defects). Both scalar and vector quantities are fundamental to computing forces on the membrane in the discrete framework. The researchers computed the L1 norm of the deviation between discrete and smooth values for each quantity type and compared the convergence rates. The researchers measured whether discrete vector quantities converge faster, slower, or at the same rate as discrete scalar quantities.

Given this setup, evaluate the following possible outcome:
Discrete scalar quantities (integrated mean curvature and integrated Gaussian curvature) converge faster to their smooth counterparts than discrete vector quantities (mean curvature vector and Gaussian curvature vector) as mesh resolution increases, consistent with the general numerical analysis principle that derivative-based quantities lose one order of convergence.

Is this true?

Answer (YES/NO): YES